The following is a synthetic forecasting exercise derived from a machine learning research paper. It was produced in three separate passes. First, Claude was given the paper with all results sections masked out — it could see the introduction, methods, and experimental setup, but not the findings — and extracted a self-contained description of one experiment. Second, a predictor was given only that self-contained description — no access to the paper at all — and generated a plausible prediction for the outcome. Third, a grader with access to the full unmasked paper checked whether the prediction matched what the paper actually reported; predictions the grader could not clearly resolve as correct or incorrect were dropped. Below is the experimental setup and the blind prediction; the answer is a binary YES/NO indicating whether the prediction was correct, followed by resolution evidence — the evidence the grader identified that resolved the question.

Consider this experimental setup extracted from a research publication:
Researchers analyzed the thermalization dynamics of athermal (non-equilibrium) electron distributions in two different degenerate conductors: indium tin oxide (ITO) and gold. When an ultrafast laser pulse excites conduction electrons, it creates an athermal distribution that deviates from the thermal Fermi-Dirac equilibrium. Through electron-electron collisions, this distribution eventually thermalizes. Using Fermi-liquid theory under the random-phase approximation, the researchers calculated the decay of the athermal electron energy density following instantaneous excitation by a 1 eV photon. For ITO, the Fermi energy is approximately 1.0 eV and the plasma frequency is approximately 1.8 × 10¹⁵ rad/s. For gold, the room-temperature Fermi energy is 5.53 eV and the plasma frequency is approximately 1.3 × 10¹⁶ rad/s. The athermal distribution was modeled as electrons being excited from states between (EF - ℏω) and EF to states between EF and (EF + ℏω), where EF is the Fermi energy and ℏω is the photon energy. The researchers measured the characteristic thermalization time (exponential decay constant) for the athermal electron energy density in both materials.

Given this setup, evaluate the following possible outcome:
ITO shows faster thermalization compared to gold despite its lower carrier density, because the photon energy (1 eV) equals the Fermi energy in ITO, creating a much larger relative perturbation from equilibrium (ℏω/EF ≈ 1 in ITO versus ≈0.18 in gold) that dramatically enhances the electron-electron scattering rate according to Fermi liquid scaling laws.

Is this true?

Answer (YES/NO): YES